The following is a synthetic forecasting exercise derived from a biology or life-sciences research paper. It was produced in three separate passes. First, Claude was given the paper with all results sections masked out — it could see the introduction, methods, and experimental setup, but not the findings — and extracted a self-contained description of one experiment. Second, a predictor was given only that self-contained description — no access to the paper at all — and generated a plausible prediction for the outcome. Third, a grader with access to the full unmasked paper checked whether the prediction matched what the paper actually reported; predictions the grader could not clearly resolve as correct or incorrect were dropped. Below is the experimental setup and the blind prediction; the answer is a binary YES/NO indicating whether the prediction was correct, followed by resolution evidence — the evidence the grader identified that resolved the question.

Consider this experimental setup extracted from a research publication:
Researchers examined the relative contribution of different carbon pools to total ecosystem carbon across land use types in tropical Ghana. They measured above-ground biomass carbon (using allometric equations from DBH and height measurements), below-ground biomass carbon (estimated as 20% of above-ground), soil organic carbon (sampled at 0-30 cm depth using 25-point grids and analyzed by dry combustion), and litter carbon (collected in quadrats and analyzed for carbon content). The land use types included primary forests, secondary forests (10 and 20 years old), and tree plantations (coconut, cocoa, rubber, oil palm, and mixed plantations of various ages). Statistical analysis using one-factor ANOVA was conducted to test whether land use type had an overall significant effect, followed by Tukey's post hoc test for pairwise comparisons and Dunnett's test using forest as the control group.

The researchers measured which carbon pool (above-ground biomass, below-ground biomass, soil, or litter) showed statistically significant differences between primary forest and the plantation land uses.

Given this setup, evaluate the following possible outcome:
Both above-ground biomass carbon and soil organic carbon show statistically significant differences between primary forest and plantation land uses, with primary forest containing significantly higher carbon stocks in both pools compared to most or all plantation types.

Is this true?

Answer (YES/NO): YES